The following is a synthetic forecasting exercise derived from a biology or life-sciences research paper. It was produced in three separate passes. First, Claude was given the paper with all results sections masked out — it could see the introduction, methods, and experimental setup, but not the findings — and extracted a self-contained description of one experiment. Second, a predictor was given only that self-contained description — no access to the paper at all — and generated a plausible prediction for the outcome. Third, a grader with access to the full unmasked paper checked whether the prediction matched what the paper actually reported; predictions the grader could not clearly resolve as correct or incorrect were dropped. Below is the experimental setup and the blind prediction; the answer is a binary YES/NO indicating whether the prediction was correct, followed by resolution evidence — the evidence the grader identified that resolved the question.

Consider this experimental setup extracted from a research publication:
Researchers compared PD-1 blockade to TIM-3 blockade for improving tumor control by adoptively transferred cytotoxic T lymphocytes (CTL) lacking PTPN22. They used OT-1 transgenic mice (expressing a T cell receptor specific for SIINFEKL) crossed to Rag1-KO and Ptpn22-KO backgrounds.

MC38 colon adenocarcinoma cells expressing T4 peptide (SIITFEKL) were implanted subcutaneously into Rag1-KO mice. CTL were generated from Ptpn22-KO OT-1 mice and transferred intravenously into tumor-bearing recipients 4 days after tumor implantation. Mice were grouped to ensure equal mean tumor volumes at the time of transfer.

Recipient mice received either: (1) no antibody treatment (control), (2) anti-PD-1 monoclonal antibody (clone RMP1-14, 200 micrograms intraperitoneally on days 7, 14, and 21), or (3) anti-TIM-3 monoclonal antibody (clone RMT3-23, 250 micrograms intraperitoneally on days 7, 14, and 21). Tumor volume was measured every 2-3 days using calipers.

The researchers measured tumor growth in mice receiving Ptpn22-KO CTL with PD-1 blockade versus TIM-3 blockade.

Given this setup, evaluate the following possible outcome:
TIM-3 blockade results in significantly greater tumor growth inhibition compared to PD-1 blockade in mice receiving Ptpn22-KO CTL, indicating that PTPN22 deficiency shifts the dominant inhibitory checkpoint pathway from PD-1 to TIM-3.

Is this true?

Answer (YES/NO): NO